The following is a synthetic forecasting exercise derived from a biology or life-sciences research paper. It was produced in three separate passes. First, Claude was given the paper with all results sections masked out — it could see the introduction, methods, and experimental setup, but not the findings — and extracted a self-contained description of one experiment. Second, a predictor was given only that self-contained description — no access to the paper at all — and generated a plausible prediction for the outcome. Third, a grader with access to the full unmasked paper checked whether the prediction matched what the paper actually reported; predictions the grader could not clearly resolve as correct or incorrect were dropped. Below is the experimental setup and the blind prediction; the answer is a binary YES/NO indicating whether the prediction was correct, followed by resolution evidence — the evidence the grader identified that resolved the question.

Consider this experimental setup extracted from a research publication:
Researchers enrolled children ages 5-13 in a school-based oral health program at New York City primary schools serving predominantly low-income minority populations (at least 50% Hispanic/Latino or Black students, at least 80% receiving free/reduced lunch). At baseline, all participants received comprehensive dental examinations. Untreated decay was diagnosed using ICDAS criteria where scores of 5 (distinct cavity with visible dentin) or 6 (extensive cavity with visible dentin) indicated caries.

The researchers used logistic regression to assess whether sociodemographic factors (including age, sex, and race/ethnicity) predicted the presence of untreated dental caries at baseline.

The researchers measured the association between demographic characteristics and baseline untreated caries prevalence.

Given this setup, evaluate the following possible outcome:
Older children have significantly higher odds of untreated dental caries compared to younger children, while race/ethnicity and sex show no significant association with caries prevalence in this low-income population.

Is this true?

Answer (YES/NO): YES